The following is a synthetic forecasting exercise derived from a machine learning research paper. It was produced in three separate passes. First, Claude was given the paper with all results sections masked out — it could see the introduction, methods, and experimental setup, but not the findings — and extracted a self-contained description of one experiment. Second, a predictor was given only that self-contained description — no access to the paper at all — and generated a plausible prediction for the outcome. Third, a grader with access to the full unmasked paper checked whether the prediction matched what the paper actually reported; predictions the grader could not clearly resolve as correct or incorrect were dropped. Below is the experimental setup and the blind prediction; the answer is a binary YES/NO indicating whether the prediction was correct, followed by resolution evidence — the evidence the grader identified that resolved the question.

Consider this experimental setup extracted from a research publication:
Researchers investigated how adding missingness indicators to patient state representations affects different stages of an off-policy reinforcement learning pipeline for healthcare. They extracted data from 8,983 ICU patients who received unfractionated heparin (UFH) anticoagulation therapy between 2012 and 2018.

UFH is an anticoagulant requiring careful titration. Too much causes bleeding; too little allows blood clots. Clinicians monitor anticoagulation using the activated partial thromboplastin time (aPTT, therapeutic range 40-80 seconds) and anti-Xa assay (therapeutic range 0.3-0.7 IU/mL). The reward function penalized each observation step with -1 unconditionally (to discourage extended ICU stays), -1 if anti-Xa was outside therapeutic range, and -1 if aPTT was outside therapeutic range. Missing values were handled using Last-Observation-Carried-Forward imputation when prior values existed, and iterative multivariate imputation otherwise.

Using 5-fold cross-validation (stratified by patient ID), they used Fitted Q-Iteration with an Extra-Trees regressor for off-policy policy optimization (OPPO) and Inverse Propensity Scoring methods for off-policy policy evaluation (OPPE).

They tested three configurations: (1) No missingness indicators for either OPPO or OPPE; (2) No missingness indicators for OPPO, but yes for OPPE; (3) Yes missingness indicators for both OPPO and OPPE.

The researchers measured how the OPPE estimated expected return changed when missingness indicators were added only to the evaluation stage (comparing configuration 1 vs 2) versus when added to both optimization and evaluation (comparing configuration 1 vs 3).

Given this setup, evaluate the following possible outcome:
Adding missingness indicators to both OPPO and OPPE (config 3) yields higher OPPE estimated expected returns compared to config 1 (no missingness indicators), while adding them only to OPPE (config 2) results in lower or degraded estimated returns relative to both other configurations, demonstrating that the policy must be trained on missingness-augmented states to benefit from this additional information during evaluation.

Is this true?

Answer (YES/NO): NO